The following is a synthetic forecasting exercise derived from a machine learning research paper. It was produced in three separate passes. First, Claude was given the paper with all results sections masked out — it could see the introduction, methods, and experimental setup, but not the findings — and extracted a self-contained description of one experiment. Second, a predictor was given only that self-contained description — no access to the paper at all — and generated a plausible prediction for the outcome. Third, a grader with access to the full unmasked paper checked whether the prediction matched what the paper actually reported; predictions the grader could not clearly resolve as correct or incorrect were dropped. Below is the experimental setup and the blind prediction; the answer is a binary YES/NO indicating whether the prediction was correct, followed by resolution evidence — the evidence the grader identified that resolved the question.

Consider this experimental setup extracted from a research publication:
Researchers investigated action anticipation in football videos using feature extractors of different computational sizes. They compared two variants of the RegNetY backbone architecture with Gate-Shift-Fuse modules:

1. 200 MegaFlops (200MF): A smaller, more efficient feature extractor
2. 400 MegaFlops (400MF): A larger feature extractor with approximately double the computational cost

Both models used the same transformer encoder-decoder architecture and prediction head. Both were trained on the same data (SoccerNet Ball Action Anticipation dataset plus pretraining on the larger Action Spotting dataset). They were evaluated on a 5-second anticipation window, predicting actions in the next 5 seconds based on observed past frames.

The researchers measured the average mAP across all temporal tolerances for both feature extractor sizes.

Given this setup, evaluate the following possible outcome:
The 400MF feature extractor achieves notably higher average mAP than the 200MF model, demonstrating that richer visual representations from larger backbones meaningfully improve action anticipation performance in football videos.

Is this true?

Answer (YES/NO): NO